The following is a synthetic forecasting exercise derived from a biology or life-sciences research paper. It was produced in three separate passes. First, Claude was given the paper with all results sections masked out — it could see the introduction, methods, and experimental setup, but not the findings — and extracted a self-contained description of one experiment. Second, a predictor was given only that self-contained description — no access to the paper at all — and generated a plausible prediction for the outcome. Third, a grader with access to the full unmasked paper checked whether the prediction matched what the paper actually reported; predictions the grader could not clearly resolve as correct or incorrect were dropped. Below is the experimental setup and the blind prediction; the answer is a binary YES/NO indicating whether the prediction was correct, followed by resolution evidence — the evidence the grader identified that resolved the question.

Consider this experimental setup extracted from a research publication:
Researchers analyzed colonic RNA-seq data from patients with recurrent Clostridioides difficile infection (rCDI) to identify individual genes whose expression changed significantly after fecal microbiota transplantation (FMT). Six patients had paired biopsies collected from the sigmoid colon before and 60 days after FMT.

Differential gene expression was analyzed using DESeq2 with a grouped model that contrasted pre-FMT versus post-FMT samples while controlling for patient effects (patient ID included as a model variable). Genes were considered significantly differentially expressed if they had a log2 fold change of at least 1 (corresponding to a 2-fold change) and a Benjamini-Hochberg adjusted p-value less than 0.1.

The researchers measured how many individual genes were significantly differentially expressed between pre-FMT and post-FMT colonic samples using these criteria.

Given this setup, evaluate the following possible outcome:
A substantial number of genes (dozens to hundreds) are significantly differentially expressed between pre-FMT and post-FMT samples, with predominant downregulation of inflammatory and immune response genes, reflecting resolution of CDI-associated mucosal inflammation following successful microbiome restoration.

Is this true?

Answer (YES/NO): NO